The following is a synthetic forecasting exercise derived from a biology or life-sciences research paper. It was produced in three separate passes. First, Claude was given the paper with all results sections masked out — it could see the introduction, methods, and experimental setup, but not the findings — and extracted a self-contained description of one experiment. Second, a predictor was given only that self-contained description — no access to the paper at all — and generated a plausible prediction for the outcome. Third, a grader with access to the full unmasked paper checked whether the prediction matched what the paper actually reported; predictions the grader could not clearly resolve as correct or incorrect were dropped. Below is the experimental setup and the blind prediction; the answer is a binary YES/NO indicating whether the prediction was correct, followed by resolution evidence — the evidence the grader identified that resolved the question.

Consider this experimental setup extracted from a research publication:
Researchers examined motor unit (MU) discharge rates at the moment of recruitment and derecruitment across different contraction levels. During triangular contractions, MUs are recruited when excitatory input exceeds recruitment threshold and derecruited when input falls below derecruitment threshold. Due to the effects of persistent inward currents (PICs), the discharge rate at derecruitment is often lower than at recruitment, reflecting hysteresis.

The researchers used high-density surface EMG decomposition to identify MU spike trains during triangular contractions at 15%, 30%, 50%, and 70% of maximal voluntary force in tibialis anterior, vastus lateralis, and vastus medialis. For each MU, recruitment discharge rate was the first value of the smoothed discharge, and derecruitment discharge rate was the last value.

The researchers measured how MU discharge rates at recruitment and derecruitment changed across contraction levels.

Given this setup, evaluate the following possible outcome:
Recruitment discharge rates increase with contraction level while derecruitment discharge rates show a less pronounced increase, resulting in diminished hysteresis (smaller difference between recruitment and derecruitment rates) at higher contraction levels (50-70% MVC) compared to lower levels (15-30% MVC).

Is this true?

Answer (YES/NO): NO